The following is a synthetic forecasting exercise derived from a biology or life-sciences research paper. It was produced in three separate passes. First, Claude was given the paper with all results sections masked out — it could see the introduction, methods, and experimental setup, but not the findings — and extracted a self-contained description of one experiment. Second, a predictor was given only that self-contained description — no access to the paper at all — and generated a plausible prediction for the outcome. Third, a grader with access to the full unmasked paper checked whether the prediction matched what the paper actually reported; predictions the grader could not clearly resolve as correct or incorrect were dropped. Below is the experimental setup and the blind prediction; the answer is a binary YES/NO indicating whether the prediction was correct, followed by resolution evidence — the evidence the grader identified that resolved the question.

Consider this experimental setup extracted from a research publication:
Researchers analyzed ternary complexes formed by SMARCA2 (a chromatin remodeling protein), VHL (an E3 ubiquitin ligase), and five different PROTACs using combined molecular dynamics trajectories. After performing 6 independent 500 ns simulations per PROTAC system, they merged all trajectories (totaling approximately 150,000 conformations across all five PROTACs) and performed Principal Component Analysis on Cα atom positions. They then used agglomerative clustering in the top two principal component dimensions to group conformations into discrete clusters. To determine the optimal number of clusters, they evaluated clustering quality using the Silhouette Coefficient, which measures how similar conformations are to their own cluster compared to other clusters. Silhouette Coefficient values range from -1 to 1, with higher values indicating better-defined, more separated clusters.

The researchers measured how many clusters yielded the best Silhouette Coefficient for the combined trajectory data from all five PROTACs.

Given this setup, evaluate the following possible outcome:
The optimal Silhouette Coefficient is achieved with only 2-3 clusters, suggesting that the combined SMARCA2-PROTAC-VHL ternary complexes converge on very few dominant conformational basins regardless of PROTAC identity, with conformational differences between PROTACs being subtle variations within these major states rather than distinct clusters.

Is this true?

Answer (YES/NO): NO